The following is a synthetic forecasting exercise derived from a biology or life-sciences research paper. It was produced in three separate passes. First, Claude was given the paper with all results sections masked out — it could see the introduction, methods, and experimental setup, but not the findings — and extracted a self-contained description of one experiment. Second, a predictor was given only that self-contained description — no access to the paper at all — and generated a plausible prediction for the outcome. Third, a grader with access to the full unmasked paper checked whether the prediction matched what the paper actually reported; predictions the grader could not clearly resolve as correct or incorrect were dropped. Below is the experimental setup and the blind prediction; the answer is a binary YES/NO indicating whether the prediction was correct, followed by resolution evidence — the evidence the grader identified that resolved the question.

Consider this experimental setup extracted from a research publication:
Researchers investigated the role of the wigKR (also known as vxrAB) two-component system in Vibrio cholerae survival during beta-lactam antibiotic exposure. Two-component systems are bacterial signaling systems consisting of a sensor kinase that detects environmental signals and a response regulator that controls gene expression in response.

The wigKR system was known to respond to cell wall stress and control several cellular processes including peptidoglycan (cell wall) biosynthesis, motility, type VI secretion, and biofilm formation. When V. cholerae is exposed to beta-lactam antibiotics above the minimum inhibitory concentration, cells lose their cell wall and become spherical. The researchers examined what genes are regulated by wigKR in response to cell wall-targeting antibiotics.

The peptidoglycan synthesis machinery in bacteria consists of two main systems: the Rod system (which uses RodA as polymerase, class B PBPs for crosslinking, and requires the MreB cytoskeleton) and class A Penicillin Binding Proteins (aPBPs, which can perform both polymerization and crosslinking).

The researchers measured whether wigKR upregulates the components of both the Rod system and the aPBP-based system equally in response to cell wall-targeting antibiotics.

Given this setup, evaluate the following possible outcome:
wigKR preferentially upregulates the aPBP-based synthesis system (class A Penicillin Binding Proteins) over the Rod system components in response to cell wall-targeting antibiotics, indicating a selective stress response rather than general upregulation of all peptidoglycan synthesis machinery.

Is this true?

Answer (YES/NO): YES